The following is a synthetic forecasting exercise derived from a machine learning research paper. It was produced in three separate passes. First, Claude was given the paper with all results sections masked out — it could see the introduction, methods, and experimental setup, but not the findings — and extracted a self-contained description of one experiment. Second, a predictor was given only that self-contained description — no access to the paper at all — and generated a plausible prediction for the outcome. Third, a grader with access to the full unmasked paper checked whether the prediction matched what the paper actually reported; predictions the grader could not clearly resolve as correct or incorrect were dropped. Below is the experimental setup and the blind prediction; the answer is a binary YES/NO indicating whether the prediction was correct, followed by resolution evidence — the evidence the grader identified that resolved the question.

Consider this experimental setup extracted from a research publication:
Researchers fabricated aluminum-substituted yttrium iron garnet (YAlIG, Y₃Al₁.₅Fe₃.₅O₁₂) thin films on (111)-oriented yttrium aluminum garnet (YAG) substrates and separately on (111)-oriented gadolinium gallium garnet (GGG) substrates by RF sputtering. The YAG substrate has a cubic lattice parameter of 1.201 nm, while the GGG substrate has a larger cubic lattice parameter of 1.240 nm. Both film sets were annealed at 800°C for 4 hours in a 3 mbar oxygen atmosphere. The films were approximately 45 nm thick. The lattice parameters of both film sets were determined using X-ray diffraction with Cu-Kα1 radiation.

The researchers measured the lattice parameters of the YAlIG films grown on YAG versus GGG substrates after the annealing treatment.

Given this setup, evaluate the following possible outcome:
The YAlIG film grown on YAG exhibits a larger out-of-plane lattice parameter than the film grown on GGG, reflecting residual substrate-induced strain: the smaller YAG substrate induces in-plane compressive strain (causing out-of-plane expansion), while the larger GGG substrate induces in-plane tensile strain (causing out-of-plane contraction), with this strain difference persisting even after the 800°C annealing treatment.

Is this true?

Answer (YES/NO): NO